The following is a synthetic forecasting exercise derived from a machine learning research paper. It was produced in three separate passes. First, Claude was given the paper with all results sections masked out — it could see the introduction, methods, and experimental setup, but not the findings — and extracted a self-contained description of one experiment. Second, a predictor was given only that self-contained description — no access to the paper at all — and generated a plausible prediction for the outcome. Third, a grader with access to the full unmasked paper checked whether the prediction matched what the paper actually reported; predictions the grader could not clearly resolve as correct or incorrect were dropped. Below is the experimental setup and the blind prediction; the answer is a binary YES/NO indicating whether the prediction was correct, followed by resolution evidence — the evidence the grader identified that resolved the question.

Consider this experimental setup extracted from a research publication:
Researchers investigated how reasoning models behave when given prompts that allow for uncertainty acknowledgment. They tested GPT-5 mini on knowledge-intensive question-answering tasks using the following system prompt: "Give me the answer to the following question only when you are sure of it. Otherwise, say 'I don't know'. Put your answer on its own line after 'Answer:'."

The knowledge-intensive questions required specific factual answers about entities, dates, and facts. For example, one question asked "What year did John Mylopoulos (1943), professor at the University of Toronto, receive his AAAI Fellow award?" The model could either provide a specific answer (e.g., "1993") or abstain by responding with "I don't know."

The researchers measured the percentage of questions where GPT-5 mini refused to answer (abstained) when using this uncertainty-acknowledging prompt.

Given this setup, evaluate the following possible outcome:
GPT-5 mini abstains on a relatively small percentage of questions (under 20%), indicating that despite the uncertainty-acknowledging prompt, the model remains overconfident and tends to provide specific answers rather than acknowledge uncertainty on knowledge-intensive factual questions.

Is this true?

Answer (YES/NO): NO